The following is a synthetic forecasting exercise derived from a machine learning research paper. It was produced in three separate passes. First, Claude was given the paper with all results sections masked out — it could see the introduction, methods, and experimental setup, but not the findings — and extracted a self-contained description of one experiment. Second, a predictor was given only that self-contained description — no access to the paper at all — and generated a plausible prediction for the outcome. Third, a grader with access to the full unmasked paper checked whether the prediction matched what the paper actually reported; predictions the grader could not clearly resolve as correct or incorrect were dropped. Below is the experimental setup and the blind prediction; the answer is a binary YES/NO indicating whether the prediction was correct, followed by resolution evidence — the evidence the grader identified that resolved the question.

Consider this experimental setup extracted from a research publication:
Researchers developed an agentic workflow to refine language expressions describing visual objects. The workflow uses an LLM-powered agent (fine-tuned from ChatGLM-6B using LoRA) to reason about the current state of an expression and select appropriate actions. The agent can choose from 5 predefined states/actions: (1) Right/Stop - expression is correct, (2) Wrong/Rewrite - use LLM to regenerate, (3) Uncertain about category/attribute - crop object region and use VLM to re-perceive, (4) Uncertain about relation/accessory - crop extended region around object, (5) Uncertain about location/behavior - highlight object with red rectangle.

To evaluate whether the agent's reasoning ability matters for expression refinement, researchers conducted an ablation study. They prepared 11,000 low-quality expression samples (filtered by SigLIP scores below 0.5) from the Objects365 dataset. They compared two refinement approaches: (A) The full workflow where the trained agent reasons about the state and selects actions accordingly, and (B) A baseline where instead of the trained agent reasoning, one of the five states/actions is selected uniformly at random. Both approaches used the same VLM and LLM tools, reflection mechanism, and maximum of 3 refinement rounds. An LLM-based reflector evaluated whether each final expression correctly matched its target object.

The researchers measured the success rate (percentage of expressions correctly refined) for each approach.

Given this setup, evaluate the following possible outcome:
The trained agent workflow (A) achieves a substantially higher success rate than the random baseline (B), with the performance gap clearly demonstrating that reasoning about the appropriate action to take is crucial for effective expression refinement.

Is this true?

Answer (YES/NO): YES